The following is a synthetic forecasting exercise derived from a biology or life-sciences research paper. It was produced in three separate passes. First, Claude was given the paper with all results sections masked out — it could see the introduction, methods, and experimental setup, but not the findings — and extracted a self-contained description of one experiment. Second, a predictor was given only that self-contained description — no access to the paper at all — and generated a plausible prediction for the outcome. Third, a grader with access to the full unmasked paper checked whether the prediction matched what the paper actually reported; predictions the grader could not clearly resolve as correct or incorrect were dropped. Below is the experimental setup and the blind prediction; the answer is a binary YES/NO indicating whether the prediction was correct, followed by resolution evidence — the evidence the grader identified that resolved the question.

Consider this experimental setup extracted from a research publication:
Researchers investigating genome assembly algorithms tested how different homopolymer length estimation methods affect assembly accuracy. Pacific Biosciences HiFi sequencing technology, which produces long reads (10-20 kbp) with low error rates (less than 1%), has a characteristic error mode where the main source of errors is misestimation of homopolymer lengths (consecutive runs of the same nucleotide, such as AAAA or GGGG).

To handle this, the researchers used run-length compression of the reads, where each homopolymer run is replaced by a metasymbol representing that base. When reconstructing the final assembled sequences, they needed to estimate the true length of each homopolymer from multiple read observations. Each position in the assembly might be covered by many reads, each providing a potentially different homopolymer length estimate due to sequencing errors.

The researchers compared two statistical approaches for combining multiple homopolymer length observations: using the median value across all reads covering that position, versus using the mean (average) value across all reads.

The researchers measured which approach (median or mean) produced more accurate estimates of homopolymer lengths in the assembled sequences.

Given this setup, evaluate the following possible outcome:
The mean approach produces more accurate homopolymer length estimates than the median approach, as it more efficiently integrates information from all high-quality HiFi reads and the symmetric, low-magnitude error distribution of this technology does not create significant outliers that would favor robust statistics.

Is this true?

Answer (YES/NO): NO